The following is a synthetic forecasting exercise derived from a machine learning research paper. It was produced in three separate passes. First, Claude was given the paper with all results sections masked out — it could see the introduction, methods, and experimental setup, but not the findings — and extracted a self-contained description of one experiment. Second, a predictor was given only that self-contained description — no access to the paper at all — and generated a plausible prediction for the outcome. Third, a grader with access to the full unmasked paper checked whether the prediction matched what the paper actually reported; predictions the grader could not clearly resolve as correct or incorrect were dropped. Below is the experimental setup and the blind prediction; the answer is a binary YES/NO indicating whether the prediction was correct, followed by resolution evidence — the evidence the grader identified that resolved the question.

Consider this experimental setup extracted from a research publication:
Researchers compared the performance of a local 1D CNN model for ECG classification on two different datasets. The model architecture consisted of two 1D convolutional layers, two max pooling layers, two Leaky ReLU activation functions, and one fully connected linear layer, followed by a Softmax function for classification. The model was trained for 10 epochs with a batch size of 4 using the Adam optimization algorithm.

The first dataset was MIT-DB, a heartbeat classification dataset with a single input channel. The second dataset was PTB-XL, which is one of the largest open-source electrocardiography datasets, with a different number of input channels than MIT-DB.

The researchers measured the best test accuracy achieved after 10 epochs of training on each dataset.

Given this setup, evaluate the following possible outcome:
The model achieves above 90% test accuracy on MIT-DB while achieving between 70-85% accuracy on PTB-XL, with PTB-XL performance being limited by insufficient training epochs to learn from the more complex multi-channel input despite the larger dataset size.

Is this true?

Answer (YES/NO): NO